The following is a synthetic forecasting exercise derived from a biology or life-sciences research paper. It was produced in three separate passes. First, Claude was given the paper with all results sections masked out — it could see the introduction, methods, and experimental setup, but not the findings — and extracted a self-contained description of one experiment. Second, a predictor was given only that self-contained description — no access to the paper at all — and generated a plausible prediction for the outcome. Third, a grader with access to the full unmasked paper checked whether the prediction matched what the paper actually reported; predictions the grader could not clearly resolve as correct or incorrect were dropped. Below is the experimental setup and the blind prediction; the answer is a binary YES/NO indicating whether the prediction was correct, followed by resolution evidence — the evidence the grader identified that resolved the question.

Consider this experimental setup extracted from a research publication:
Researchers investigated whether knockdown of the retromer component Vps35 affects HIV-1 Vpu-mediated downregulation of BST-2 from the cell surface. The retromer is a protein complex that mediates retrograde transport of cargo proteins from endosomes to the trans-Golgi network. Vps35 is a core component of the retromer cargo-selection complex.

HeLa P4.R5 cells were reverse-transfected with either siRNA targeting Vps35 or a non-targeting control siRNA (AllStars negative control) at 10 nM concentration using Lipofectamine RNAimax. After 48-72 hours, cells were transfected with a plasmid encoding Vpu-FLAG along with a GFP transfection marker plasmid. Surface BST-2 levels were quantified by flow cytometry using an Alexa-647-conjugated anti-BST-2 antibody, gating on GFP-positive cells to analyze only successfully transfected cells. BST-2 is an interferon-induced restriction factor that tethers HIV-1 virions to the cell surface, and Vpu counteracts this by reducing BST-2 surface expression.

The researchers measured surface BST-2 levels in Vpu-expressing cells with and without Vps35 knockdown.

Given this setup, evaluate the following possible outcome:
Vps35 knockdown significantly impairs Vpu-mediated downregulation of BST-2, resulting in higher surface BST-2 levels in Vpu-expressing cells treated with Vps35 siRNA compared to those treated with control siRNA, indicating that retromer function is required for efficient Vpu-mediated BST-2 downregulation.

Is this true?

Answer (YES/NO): NO